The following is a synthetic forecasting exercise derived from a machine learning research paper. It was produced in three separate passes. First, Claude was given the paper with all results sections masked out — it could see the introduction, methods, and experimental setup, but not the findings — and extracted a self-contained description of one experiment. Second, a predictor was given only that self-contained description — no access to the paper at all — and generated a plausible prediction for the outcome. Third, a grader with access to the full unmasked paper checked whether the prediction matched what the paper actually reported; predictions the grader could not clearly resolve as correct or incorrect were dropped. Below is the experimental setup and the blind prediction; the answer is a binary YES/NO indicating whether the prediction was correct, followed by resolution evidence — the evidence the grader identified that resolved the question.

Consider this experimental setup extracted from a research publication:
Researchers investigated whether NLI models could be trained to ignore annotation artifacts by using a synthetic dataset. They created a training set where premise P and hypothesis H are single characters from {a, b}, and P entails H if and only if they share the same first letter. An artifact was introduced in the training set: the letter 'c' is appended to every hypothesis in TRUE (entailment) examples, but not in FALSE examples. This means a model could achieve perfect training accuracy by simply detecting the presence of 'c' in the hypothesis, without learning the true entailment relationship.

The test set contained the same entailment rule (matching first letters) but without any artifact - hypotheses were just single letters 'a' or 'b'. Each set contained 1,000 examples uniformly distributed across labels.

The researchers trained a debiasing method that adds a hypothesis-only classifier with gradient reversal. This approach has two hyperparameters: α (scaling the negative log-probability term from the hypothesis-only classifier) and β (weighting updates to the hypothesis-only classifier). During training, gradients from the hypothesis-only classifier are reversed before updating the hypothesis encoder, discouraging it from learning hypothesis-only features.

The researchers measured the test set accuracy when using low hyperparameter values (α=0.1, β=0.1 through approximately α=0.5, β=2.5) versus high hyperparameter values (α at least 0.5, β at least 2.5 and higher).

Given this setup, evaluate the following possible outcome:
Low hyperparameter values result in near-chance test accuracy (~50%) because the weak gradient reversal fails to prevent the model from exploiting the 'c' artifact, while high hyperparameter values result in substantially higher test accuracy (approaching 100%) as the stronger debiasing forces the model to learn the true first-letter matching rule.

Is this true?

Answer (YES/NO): YES